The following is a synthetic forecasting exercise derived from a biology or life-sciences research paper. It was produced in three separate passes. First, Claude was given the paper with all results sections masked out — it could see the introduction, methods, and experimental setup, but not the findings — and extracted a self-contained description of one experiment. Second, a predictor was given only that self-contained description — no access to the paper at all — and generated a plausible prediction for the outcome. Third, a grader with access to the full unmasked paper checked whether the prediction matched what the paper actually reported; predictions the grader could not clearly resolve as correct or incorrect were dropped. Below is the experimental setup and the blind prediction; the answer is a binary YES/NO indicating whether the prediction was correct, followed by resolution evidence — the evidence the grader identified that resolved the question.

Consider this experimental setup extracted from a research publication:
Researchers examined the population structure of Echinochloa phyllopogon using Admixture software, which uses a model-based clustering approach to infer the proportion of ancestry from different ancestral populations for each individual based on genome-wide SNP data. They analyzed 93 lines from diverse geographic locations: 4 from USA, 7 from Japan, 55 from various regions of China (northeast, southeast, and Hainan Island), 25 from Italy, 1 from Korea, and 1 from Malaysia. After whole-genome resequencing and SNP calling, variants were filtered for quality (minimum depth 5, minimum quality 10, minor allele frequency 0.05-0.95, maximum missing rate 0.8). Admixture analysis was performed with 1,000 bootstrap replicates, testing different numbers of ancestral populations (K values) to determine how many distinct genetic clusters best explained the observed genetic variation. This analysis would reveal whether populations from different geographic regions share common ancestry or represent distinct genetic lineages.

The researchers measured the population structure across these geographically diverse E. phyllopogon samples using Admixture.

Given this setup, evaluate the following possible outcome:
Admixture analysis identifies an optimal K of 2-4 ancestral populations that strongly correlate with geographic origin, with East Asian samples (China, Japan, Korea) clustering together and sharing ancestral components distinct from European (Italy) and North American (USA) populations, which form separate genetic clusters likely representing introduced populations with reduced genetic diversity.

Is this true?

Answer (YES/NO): NO